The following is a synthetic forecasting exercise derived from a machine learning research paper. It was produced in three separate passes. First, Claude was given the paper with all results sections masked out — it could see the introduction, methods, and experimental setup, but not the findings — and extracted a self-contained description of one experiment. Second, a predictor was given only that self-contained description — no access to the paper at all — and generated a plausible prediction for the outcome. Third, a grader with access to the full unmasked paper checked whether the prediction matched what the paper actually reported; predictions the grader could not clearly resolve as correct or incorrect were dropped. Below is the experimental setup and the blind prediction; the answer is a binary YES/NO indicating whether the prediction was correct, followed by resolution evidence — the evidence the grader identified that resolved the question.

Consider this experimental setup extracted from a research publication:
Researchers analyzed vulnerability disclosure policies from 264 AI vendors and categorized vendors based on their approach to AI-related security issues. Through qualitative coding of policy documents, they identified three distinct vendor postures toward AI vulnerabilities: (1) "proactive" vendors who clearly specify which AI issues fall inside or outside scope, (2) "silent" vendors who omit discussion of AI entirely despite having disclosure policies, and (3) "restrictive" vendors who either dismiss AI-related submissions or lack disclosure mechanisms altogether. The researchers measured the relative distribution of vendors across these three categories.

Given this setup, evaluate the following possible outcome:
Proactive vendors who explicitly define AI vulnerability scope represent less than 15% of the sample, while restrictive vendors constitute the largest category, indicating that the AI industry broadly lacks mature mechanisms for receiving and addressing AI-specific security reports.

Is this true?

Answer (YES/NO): NO